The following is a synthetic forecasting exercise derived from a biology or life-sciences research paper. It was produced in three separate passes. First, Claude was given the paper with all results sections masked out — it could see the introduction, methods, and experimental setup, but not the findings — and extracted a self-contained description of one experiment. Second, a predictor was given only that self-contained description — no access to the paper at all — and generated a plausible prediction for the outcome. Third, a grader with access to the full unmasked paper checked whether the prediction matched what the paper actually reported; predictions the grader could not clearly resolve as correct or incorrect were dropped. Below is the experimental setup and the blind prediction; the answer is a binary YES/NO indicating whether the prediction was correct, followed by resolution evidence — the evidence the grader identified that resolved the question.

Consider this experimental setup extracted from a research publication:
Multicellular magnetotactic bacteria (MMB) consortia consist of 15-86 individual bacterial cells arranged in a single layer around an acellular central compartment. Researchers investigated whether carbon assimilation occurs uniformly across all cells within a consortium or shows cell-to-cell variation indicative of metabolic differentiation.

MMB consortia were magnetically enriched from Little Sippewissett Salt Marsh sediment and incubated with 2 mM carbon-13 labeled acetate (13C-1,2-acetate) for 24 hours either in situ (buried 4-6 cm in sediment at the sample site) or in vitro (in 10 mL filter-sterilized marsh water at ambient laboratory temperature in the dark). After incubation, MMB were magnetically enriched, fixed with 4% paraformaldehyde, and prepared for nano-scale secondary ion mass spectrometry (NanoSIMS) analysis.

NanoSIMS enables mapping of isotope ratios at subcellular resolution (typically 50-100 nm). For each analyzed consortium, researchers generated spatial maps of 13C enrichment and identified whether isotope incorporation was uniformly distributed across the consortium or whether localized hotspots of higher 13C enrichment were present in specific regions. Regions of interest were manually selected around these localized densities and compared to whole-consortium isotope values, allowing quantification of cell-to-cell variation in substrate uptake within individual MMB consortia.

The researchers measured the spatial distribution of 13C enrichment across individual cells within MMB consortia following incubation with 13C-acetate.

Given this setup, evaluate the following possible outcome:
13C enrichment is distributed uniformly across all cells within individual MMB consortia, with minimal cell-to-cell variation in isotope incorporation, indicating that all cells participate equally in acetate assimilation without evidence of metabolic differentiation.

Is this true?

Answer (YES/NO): NO